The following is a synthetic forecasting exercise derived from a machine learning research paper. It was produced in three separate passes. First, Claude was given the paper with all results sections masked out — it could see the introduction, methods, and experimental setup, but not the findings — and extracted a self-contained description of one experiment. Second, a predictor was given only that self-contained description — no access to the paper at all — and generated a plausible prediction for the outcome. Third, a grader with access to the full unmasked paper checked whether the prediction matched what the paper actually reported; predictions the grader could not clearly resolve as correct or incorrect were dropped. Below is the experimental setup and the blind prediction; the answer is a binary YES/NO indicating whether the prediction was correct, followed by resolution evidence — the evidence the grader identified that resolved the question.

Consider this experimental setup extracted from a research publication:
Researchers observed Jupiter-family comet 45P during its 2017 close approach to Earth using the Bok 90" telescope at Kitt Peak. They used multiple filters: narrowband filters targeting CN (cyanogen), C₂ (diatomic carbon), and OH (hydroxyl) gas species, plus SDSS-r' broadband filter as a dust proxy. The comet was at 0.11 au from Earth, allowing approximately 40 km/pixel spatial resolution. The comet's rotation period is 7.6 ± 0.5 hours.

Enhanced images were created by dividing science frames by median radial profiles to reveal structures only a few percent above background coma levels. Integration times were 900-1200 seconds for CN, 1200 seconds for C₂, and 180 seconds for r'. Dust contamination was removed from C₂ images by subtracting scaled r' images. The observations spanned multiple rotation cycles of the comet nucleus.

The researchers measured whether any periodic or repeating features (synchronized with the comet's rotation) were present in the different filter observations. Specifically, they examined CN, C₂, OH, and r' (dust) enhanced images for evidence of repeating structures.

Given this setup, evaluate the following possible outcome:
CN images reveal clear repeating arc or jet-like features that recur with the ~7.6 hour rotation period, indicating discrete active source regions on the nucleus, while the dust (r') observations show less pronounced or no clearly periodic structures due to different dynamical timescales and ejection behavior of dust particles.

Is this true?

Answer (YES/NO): YES